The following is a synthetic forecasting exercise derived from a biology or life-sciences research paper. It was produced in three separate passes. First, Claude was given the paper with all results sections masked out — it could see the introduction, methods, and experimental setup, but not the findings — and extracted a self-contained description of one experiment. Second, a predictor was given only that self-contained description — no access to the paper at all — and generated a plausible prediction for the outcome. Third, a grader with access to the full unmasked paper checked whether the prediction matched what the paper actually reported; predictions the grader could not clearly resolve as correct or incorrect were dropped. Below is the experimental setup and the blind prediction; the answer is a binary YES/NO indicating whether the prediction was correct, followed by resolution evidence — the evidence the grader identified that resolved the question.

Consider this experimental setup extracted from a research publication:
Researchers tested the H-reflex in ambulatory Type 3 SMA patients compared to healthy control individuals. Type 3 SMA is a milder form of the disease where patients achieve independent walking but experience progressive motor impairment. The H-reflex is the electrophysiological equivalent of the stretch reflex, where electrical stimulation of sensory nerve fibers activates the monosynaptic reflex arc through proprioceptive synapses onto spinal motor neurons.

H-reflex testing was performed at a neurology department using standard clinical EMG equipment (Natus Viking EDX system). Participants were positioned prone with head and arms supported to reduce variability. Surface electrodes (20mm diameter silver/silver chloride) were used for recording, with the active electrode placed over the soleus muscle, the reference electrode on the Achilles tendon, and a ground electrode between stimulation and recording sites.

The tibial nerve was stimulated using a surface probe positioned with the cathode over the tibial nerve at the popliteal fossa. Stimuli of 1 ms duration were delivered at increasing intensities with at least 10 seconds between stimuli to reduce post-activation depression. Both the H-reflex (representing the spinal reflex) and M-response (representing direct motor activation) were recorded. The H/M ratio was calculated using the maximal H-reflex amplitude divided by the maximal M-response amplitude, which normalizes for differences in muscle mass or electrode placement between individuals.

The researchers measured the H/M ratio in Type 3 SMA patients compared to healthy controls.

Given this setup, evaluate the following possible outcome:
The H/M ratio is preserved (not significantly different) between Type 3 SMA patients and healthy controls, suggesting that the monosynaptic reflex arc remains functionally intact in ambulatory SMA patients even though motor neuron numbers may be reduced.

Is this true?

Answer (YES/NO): NO